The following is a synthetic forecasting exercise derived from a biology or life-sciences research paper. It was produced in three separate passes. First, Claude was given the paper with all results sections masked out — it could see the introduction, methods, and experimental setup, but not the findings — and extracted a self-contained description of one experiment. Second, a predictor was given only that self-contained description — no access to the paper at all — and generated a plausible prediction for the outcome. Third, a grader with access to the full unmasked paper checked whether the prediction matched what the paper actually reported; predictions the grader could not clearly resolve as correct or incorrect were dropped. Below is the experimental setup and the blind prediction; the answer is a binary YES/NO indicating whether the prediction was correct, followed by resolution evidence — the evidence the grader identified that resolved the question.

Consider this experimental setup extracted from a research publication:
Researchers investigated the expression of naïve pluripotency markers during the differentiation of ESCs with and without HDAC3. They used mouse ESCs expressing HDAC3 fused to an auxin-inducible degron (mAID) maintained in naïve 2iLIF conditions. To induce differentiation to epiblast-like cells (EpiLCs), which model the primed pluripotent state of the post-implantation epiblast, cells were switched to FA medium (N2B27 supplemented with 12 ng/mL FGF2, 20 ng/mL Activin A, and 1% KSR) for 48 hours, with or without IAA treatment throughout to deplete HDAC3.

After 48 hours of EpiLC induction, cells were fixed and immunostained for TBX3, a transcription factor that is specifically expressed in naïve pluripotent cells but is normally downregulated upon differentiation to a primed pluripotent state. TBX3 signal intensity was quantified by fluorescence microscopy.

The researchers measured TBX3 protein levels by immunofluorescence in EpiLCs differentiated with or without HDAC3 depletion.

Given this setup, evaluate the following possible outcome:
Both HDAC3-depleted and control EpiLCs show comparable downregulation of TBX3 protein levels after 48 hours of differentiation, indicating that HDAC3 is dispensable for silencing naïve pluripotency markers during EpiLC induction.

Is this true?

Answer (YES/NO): NO